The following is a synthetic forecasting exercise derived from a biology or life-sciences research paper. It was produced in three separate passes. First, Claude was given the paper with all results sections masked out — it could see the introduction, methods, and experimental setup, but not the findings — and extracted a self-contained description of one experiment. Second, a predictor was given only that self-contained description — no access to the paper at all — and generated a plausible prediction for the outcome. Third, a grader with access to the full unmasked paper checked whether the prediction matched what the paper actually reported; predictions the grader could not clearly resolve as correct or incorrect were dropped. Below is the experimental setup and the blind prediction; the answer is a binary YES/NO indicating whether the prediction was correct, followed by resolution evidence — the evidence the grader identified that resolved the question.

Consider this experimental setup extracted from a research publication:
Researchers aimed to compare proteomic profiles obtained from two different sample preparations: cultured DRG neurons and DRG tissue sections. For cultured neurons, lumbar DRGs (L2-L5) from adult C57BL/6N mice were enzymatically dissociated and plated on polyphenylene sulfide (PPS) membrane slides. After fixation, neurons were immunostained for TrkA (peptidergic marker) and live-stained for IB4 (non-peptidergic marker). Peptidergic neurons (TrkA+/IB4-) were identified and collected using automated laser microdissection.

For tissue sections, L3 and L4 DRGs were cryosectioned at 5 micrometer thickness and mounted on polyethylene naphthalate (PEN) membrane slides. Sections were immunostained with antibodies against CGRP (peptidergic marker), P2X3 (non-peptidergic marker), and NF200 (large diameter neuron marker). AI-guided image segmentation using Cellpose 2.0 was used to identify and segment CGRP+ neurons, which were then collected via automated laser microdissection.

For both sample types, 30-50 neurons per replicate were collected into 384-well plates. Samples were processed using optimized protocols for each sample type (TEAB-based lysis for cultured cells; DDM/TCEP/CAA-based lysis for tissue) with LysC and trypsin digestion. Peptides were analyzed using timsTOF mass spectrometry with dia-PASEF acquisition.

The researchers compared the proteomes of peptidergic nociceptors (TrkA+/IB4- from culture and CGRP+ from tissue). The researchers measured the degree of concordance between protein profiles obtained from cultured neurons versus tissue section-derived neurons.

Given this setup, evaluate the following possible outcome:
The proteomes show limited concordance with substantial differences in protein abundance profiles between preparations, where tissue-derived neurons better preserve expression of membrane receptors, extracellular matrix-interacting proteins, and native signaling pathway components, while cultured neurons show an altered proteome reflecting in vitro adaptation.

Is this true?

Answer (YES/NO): NO